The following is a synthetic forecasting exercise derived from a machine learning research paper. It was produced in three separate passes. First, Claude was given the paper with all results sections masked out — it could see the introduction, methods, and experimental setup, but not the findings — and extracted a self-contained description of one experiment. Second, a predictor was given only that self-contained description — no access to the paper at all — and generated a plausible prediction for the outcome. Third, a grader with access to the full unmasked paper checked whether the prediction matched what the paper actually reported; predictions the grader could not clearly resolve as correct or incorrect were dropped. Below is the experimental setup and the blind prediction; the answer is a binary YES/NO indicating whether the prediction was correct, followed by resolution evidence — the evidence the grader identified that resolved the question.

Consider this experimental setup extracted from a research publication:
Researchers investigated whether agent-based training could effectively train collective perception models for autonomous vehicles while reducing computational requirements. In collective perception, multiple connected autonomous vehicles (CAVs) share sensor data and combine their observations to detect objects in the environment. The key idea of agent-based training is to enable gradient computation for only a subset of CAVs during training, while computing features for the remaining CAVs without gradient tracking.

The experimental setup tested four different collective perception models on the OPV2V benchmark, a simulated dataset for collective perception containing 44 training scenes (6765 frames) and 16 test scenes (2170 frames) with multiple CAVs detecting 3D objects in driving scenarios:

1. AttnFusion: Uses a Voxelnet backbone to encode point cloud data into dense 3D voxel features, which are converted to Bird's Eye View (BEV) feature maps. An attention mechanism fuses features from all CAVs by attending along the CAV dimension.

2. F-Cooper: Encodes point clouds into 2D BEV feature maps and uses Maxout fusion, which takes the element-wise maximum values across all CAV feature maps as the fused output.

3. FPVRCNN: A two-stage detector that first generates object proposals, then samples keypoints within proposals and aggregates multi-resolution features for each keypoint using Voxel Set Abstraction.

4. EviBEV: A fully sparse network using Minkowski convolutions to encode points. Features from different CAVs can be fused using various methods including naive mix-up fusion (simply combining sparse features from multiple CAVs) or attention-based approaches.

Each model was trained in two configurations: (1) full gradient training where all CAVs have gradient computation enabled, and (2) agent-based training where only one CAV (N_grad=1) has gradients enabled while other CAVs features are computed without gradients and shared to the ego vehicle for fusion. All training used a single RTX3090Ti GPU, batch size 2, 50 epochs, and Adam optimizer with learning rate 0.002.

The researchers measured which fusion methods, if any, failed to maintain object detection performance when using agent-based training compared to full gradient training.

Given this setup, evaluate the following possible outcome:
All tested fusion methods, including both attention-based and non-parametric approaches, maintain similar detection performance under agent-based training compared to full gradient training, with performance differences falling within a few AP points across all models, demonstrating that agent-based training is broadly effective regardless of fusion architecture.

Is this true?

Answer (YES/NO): NO